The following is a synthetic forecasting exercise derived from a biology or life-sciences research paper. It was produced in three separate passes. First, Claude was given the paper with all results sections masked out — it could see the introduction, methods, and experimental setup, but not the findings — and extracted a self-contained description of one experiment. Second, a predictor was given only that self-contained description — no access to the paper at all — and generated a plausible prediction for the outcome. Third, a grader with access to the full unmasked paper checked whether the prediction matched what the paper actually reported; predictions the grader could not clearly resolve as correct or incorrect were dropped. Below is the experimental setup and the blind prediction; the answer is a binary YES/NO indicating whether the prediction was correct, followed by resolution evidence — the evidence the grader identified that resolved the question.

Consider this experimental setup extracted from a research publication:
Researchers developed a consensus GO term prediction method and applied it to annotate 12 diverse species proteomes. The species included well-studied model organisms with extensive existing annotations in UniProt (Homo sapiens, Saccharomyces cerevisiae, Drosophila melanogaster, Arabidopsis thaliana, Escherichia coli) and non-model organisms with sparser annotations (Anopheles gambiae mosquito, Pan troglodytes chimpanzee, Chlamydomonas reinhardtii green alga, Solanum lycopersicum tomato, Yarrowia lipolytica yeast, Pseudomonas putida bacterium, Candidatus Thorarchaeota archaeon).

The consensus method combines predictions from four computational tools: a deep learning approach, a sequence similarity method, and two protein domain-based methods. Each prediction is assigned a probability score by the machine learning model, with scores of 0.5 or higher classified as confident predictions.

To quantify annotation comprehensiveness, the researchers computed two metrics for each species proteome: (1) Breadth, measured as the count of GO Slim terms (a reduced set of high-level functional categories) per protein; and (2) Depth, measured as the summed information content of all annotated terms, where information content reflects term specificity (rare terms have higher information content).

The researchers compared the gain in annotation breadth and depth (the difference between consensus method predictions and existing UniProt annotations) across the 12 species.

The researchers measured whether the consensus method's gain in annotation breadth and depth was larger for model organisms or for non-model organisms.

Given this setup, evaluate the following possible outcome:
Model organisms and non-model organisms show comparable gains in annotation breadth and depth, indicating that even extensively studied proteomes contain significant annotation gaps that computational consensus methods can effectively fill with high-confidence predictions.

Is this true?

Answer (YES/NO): NO